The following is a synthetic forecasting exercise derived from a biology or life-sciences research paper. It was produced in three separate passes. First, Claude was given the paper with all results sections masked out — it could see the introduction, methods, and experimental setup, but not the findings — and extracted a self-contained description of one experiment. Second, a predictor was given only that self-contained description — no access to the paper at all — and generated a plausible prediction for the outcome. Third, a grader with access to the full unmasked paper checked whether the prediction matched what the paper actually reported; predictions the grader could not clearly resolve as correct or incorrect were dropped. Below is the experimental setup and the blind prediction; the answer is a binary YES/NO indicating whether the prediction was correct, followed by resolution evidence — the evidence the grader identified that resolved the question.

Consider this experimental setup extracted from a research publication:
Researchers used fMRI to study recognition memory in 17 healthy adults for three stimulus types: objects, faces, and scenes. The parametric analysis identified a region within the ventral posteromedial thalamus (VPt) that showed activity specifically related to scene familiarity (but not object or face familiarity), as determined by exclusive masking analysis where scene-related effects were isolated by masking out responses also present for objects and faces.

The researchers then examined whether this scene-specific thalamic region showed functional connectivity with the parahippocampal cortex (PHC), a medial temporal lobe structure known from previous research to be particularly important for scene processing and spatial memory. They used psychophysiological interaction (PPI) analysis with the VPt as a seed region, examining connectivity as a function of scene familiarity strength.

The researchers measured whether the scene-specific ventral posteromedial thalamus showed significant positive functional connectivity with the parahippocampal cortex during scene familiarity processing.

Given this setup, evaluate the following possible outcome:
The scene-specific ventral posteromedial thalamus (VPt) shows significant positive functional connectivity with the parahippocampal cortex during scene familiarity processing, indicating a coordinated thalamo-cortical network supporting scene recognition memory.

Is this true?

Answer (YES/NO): NO